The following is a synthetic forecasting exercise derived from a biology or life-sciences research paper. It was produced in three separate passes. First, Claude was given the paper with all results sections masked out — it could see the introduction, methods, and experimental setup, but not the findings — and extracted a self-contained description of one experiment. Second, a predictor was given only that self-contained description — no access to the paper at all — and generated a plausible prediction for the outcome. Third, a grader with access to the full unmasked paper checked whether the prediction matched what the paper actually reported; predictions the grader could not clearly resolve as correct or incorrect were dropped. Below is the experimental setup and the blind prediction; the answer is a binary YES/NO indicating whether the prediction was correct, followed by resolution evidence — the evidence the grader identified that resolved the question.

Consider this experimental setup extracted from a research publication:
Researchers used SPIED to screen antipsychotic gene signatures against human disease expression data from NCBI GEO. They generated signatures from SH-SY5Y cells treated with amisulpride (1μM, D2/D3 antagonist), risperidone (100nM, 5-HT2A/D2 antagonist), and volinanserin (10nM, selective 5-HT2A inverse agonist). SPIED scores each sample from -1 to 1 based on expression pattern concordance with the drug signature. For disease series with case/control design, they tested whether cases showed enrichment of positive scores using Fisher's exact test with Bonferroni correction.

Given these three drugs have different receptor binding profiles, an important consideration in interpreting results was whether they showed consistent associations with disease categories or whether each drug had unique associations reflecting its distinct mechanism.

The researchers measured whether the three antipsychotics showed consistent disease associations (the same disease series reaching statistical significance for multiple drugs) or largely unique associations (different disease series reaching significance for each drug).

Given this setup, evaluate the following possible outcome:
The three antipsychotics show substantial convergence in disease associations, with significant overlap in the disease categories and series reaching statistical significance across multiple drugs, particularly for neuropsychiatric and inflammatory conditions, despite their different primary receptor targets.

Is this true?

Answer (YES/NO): NO